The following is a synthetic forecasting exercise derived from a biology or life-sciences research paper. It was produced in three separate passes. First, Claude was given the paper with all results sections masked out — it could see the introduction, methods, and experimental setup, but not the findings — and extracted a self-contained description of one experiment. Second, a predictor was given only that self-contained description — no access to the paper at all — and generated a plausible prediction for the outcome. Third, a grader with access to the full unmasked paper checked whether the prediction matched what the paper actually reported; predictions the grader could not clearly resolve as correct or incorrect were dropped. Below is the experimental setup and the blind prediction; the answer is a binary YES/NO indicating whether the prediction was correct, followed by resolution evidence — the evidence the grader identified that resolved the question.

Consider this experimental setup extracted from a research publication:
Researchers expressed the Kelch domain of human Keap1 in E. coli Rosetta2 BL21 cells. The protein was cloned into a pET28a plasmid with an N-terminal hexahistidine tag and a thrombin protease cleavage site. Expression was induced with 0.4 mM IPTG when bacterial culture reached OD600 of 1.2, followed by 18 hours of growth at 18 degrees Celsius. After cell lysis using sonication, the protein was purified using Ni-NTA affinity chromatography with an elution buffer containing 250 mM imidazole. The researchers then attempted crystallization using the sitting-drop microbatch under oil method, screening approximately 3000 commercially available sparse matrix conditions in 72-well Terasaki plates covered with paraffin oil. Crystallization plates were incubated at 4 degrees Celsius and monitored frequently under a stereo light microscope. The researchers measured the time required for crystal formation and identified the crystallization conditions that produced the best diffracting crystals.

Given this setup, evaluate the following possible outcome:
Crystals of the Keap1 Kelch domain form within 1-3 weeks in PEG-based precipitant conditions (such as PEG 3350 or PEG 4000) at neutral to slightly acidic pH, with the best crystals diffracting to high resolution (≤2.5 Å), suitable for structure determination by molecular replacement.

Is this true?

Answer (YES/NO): NO